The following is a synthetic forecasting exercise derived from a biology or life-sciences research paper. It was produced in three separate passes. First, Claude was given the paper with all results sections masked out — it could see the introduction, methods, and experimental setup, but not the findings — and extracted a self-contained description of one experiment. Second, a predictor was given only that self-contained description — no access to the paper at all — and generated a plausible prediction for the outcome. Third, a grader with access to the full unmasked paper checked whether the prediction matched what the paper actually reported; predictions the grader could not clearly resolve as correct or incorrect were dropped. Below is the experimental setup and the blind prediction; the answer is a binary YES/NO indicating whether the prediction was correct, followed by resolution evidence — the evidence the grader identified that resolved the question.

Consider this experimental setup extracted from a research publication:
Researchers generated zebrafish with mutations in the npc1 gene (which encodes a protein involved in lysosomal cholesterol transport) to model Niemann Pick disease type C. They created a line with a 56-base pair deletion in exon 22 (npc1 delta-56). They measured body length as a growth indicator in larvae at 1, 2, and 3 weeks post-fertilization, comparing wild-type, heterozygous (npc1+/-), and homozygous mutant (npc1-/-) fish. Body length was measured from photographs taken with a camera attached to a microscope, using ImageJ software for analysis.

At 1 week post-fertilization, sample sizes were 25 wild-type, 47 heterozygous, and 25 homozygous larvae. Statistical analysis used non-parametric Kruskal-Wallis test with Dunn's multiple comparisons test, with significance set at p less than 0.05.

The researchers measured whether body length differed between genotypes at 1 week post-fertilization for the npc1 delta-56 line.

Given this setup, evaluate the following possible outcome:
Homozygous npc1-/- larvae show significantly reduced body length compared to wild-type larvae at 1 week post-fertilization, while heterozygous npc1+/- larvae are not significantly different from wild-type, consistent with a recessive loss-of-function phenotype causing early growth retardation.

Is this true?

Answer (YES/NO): NO